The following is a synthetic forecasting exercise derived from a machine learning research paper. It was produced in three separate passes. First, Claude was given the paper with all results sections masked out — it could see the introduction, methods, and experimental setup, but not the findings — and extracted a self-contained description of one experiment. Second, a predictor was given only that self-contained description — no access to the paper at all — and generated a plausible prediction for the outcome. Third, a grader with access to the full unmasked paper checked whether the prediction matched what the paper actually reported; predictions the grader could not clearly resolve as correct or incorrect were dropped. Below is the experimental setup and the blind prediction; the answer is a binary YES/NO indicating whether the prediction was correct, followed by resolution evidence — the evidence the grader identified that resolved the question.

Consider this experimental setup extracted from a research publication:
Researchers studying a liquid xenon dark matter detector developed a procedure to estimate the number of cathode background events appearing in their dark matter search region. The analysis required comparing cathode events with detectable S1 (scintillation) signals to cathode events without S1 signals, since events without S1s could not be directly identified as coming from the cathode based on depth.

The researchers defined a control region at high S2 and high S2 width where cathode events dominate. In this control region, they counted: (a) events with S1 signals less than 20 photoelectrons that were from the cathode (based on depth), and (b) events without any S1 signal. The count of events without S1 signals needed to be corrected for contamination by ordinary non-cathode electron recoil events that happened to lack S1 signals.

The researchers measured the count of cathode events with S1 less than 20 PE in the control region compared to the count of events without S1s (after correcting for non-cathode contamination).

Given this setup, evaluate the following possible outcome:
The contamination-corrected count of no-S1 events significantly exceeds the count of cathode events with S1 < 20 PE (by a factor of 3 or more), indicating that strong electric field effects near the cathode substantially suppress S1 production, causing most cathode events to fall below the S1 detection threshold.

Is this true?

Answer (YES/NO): NO